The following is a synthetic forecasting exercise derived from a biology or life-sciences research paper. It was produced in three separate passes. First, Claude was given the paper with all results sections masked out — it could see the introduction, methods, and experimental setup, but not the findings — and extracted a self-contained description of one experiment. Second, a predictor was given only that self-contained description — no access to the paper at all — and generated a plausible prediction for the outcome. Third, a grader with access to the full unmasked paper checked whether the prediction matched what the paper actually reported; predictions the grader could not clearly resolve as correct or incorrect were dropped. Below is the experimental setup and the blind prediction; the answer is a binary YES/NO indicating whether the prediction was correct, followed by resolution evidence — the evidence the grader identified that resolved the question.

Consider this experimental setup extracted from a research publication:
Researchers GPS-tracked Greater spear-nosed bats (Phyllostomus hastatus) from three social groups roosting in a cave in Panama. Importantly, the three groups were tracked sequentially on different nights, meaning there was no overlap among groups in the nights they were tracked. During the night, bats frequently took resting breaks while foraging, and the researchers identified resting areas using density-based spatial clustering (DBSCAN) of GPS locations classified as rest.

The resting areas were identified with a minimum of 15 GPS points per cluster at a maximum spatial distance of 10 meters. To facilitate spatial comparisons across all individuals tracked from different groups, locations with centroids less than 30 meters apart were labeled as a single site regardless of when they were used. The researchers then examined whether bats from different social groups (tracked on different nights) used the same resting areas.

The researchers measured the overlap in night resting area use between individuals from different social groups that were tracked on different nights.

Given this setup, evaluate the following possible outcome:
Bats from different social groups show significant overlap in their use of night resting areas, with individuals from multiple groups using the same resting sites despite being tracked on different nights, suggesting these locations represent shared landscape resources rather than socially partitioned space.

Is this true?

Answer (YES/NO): YES